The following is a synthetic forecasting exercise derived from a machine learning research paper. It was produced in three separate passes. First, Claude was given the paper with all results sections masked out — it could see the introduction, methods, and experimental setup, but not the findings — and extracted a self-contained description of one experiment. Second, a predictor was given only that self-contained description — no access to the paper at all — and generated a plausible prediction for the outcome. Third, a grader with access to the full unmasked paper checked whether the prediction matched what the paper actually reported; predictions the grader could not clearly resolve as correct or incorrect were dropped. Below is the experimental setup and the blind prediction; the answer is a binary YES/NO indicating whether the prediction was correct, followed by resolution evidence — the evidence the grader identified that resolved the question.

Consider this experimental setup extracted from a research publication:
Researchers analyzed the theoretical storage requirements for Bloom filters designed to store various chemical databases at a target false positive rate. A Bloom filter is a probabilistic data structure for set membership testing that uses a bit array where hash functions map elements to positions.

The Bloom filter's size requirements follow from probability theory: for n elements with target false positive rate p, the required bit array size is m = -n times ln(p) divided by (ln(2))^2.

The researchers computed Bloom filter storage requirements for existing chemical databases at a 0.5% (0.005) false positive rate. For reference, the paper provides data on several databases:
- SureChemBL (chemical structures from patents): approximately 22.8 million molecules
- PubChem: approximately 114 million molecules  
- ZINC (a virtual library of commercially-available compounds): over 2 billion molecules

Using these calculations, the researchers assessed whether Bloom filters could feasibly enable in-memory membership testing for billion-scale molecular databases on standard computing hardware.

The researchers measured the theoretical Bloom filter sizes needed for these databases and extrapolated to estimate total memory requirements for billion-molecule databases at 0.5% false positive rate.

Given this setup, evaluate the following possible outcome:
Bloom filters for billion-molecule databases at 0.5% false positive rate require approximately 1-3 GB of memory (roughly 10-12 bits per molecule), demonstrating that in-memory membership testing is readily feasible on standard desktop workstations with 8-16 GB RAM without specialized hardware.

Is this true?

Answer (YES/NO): YES